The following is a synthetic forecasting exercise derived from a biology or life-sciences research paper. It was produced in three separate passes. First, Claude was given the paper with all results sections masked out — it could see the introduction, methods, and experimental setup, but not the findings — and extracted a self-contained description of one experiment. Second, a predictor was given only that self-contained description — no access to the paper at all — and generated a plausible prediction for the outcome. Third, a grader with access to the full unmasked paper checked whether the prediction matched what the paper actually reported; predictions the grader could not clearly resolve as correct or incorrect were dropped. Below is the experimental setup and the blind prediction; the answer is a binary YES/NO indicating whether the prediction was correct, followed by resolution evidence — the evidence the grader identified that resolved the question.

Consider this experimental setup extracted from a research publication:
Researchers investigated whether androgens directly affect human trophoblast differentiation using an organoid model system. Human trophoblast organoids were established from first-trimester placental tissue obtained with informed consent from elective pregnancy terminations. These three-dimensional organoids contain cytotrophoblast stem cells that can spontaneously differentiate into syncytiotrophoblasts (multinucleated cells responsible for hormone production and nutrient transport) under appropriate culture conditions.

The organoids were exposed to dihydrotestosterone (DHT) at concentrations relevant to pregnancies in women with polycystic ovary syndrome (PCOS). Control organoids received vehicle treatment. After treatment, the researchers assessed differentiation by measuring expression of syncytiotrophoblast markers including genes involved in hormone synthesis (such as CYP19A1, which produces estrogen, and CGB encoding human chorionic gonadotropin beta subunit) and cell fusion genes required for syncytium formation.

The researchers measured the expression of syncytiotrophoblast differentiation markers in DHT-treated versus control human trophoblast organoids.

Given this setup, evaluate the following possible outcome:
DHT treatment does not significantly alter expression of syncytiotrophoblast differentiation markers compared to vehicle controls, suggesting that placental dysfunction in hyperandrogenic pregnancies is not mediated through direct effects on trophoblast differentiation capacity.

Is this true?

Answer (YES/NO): NO